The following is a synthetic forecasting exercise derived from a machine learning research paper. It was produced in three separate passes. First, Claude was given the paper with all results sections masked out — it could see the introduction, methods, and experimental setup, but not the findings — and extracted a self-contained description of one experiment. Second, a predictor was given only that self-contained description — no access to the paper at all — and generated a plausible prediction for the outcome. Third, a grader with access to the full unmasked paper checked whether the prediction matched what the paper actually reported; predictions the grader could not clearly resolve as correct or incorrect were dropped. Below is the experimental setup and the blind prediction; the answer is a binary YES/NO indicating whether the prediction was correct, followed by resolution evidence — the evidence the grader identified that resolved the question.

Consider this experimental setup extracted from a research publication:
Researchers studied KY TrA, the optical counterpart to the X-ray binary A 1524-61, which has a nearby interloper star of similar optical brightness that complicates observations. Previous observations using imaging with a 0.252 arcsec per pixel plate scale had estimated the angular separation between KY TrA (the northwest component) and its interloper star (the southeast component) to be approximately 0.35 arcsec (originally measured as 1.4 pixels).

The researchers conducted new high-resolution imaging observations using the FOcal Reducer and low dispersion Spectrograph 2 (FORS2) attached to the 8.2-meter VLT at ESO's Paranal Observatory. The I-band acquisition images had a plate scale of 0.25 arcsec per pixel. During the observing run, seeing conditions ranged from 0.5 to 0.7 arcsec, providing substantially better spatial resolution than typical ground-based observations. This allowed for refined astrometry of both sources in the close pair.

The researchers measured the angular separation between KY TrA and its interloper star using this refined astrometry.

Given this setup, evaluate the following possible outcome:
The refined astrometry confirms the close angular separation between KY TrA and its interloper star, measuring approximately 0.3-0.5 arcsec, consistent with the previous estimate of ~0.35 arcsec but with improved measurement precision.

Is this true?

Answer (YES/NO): NO